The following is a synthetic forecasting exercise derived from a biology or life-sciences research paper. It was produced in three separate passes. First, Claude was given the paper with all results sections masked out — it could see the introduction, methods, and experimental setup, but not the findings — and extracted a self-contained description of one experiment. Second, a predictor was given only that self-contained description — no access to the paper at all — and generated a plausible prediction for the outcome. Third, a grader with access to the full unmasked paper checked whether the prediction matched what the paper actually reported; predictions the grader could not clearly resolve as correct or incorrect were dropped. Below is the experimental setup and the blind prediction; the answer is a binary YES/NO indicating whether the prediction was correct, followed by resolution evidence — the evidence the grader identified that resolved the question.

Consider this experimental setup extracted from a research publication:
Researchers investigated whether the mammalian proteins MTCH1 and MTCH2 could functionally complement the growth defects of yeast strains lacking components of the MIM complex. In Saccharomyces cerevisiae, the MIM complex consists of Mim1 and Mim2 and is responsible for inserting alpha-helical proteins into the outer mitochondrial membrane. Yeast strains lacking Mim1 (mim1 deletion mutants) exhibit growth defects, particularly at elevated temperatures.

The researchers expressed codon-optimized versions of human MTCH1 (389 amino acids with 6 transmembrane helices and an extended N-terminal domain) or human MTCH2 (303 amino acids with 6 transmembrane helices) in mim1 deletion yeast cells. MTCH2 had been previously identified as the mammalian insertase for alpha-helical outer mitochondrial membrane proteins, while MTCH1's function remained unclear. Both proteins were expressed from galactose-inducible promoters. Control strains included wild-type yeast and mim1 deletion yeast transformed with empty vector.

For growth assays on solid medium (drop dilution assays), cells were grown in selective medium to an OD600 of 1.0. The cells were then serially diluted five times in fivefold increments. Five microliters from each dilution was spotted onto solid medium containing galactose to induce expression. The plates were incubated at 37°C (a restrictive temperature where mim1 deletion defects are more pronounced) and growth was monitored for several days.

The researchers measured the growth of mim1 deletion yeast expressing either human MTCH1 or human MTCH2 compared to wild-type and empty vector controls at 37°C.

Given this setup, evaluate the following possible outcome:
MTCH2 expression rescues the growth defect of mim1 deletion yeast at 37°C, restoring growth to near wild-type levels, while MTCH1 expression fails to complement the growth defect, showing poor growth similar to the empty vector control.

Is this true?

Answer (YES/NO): NO